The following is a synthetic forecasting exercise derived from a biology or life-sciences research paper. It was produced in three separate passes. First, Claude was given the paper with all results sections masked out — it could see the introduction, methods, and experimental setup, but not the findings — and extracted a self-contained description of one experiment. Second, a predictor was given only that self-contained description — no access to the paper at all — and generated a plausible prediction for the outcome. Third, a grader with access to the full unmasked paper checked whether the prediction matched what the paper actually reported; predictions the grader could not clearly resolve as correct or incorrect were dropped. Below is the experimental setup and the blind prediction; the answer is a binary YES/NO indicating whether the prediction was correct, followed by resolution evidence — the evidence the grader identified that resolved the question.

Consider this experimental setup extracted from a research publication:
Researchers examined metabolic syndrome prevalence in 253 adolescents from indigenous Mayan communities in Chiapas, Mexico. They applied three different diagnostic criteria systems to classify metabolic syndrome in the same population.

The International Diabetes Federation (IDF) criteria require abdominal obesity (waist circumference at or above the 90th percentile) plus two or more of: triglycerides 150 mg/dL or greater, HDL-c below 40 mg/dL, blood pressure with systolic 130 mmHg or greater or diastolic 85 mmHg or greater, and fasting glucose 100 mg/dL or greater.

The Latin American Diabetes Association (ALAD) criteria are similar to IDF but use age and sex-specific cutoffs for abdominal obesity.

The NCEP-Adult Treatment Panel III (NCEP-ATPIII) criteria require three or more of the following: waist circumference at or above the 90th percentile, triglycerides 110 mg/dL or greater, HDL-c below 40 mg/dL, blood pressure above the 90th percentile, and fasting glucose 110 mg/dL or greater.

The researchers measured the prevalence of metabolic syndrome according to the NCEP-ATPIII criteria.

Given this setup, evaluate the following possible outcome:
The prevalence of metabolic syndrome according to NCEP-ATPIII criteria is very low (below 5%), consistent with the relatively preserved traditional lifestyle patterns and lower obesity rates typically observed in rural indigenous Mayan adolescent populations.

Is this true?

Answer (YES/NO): NO